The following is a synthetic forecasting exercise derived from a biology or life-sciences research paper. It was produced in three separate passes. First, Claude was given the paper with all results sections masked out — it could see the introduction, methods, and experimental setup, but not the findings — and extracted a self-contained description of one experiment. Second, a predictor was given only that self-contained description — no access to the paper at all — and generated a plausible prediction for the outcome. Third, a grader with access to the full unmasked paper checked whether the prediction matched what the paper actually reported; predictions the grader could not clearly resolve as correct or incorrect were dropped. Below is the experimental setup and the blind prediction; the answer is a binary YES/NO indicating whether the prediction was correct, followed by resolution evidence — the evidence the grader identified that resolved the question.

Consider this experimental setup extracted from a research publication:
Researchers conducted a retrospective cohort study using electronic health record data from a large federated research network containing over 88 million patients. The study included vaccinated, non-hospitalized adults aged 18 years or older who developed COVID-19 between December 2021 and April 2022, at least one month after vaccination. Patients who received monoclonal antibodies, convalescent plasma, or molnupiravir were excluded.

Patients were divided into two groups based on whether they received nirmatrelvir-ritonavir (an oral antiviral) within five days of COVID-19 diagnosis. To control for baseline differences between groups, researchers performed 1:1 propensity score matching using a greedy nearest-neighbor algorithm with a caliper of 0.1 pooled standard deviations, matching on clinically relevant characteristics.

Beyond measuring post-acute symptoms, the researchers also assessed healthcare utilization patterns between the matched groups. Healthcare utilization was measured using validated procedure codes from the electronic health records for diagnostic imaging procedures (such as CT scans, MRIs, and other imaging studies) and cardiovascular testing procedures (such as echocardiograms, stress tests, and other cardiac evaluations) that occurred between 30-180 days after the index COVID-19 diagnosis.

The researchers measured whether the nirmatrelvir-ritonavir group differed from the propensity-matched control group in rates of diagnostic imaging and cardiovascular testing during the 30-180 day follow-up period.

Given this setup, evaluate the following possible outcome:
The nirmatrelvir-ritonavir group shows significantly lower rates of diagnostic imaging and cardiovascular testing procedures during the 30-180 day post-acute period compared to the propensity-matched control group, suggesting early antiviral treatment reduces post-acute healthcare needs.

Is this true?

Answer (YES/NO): NO